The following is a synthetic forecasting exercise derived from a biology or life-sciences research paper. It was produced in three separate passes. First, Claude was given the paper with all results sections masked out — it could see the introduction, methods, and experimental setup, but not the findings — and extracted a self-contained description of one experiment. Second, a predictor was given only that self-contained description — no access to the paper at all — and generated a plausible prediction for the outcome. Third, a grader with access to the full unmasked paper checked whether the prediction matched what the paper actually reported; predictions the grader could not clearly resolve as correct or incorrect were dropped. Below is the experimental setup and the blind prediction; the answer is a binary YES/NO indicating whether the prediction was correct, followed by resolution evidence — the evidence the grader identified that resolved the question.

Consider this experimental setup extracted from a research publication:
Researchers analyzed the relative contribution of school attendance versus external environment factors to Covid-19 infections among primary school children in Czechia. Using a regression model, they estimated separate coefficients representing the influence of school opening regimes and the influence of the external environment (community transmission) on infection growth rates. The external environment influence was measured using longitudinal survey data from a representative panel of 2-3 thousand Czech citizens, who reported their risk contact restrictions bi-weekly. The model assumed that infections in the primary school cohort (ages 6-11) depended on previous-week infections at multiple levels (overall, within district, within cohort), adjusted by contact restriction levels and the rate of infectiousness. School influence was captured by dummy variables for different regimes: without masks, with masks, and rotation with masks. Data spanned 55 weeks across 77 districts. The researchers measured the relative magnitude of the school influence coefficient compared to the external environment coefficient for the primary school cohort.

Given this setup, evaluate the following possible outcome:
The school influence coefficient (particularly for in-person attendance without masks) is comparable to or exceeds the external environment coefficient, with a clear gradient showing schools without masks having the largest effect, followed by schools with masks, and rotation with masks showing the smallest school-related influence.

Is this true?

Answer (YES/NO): NO